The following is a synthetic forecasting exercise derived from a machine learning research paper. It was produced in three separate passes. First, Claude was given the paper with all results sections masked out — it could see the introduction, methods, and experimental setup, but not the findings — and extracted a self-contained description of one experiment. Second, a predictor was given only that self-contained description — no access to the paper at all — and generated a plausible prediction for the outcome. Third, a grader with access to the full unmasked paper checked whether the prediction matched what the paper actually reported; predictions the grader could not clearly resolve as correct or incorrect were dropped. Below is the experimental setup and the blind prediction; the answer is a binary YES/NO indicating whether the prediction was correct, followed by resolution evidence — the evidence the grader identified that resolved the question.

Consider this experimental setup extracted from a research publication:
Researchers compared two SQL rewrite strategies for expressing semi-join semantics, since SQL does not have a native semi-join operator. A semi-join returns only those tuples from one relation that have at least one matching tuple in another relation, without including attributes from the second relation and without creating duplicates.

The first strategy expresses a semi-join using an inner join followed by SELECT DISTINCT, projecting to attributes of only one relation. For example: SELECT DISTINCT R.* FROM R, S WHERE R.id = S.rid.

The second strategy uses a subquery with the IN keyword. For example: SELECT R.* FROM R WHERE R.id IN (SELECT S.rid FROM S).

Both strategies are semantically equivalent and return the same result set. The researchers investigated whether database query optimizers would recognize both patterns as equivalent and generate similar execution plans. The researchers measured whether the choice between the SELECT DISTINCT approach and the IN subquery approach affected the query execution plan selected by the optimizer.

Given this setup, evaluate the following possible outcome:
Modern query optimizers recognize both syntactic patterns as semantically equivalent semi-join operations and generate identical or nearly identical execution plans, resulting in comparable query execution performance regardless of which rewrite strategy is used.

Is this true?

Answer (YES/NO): NO